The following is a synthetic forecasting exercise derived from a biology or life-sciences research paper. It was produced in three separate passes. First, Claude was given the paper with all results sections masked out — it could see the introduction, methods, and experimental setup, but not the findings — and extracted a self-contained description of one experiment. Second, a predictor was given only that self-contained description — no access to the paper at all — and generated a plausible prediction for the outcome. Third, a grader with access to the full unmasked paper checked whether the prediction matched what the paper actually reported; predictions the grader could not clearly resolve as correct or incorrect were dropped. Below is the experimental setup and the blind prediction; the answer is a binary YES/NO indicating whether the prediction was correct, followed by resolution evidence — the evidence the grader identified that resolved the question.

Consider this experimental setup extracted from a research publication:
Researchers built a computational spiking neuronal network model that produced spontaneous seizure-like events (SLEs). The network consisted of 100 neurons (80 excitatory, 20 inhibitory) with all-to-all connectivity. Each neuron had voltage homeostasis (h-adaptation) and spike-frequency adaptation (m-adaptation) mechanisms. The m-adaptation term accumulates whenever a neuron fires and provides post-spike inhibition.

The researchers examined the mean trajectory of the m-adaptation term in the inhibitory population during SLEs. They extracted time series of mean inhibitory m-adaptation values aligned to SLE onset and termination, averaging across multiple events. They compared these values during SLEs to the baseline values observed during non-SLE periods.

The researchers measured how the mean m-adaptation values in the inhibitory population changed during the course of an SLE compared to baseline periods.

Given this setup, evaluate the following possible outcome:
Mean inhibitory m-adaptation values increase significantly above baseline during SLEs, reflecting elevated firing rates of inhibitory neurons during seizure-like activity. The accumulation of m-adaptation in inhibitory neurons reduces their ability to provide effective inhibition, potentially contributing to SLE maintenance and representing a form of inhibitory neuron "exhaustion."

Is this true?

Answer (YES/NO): YES